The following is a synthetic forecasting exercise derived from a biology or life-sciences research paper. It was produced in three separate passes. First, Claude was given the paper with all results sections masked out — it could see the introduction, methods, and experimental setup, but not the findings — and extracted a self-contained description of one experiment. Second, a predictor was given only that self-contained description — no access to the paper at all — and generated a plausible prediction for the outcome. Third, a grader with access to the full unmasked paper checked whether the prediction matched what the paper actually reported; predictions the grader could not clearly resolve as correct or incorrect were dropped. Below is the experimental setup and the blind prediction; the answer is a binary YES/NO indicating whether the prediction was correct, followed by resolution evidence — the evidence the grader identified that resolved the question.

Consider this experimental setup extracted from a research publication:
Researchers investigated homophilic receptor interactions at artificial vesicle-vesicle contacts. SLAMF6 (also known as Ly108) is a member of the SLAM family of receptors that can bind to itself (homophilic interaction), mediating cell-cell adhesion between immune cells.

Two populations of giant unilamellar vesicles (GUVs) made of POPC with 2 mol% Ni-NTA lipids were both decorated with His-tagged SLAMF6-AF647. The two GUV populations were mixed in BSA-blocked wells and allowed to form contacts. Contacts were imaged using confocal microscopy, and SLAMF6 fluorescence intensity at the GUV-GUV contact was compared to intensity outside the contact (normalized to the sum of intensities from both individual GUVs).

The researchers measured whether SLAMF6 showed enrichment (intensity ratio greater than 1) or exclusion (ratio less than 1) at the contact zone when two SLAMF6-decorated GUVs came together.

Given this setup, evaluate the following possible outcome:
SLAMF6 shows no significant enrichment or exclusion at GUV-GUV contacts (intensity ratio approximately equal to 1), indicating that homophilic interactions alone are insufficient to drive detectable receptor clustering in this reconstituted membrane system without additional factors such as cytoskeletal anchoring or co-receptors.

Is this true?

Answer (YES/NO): NO